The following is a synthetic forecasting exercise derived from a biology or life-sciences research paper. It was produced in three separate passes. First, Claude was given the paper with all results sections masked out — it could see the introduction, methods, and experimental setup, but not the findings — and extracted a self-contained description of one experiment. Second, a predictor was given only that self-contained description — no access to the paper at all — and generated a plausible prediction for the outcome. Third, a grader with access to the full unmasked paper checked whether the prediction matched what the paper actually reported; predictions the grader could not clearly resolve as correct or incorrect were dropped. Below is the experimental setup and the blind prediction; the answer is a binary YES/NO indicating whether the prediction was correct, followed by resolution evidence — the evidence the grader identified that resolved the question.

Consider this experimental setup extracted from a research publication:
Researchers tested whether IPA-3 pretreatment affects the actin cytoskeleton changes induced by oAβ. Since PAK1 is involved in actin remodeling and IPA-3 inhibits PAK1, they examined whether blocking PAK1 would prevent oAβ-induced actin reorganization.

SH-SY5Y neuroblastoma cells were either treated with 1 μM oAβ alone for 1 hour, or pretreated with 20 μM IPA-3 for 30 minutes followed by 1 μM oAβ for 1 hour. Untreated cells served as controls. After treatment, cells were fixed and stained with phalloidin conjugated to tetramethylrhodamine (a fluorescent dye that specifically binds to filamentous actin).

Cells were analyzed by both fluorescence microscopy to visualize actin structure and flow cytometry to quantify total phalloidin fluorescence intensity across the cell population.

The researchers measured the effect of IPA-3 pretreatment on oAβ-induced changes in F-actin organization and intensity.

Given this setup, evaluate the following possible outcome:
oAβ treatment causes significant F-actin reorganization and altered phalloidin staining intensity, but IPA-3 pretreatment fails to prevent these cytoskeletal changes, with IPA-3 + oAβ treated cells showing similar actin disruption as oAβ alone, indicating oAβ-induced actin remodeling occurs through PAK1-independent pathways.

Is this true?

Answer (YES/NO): NO